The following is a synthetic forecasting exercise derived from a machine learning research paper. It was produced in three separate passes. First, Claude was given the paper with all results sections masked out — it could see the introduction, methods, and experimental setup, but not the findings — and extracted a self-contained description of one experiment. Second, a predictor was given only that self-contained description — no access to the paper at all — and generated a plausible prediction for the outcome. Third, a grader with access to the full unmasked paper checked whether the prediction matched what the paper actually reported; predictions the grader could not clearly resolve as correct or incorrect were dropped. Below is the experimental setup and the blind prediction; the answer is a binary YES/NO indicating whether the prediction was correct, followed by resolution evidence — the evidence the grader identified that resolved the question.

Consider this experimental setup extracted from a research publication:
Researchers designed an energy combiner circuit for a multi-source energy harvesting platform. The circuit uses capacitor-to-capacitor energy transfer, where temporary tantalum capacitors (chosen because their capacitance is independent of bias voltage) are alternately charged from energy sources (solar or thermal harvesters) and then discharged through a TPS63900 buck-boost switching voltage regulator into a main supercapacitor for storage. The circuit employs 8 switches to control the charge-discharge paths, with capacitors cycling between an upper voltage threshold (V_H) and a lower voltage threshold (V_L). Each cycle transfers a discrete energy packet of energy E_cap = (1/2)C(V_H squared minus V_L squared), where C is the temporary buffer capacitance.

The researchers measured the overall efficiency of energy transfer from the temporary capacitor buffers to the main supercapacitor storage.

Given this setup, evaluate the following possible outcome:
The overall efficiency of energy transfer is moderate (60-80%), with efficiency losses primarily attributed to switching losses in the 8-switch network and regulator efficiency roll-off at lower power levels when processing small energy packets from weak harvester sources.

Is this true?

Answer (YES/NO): NO